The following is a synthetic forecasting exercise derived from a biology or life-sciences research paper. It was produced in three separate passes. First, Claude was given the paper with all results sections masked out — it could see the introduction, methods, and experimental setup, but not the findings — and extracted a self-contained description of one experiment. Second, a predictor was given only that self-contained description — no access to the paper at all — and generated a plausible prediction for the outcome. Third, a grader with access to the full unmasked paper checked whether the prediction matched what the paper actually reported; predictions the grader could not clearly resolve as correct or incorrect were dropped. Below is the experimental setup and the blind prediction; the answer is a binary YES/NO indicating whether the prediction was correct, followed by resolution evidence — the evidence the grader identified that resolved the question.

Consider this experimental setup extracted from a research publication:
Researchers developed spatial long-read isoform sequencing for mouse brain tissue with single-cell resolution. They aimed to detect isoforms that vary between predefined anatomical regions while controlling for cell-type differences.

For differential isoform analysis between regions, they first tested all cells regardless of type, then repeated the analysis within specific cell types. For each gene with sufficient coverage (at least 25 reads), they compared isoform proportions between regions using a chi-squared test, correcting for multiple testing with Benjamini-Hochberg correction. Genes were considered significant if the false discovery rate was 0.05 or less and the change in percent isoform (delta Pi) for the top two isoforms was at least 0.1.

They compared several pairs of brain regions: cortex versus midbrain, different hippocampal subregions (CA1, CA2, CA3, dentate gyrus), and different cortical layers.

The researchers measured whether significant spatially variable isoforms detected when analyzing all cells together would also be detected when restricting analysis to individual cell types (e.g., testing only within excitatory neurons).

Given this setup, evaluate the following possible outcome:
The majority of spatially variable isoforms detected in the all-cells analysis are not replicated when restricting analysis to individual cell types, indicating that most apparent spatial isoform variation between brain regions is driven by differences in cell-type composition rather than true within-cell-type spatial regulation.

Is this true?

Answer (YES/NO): NO